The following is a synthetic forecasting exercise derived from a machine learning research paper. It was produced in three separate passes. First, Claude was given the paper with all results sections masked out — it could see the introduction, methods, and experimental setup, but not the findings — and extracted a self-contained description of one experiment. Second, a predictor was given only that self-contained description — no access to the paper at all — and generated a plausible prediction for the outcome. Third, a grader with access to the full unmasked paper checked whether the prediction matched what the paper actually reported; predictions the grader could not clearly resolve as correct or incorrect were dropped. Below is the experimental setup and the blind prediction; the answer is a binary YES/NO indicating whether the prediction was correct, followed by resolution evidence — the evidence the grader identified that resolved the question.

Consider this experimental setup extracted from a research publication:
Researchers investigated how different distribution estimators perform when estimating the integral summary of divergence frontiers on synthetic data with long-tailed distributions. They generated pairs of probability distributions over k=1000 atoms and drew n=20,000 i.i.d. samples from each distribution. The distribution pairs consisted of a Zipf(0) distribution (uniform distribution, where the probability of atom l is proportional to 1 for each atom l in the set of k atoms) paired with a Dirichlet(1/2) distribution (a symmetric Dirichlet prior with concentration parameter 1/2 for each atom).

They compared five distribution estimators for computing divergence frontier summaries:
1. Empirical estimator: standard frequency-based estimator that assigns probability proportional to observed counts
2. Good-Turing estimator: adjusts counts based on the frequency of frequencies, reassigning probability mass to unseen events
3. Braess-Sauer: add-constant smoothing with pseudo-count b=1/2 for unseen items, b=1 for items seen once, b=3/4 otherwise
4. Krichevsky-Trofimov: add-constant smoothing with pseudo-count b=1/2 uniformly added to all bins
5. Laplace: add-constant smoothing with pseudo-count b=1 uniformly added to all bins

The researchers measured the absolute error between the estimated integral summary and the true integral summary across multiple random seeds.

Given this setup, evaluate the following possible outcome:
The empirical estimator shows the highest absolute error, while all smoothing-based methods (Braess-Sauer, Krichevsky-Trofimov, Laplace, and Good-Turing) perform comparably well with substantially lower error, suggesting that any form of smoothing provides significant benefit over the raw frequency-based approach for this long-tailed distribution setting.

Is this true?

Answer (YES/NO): NO